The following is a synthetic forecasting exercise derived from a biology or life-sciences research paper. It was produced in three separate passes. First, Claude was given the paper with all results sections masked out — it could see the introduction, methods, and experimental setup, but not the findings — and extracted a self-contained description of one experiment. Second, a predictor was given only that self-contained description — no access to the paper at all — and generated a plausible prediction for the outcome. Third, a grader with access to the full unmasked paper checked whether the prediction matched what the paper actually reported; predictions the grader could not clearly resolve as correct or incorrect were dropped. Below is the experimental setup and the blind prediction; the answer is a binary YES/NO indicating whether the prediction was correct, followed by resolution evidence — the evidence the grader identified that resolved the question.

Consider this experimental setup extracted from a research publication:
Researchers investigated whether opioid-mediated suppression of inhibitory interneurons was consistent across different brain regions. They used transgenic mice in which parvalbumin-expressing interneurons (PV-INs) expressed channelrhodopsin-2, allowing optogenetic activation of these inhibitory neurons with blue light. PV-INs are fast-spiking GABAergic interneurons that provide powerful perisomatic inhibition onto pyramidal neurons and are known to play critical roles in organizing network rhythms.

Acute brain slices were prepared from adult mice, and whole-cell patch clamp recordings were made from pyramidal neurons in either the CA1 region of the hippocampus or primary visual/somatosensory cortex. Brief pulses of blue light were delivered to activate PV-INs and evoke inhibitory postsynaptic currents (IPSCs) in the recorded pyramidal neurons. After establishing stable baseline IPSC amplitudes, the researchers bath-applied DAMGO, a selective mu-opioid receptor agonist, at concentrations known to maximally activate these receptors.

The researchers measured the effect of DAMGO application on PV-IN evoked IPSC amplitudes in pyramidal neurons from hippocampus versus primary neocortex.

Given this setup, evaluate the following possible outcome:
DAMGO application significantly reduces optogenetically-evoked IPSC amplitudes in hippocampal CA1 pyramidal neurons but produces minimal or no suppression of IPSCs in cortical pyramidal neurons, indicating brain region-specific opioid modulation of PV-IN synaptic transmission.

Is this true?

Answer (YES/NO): YES